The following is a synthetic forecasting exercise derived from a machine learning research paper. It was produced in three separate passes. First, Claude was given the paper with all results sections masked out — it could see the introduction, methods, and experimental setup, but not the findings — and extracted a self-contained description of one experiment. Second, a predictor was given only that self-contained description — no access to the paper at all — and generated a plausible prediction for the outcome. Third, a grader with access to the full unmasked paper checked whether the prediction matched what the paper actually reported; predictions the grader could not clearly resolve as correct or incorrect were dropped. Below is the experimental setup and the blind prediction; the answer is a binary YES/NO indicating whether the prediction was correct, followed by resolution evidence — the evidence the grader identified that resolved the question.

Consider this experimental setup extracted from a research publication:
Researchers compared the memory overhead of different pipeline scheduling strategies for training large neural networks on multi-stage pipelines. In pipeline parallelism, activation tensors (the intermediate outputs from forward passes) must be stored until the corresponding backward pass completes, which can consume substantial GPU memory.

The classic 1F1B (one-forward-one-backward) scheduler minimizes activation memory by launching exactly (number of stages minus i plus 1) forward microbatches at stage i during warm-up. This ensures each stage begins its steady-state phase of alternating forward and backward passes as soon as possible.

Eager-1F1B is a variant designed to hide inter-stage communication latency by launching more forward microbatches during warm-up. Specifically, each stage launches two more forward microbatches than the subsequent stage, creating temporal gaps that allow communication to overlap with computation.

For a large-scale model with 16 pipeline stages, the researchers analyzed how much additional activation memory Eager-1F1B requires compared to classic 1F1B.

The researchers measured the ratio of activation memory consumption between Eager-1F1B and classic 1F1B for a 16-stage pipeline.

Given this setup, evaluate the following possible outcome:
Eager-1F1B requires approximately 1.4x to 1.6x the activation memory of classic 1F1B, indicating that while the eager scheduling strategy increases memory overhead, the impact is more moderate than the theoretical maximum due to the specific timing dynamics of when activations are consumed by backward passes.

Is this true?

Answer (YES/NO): NO